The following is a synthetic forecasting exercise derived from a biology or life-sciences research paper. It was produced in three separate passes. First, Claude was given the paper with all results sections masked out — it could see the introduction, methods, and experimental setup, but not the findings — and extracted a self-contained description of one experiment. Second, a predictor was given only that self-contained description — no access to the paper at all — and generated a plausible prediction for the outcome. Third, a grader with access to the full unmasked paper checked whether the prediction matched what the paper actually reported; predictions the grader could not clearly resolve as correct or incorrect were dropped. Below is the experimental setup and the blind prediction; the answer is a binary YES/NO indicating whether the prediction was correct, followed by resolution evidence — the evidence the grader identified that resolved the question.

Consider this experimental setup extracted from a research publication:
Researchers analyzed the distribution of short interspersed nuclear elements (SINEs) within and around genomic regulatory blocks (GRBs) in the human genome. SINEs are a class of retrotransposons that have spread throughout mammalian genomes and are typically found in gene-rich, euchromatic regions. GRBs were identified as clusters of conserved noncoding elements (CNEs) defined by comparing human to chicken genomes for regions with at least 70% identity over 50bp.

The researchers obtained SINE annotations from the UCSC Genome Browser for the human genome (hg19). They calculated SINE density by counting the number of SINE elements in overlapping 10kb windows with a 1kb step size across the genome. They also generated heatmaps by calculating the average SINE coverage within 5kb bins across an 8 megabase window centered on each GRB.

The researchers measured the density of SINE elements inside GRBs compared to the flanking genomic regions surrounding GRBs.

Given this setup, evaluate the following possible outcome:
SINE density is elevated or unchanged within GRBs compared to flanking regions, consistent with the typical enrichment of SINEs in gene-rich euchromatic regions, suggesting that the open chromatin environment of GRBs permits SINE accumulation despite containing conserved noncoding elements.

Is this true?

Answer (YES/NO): NO